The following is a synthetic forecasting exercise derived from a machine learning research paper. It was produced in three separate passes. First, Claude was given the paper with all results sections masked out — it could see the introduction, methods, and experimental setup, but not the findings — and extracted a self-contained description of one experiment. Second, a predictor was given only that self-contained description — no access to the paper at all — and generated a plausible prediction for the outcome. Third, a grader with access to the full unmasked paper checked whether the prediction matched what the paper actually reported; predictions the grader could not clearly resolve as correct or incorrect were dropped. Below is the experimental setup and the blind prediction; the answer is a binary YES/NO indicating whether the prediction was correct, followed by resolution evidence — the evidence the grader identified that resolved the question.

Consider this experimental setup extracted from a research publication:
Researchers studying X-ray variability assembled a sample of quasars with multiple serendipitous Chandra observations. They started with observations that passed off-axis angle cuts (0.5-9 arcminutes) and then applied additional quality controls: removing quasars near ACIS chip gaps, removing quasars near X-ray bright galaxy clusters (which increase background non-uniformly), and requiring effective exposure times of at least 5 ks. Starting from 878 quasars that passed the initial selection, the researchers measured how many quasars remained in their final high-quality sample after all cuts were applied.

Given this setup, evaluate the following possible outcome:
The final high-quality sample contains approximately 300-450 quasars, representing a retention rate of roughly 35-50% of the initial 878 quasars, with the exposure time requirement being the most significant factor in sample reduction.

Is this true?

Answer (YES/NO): NO